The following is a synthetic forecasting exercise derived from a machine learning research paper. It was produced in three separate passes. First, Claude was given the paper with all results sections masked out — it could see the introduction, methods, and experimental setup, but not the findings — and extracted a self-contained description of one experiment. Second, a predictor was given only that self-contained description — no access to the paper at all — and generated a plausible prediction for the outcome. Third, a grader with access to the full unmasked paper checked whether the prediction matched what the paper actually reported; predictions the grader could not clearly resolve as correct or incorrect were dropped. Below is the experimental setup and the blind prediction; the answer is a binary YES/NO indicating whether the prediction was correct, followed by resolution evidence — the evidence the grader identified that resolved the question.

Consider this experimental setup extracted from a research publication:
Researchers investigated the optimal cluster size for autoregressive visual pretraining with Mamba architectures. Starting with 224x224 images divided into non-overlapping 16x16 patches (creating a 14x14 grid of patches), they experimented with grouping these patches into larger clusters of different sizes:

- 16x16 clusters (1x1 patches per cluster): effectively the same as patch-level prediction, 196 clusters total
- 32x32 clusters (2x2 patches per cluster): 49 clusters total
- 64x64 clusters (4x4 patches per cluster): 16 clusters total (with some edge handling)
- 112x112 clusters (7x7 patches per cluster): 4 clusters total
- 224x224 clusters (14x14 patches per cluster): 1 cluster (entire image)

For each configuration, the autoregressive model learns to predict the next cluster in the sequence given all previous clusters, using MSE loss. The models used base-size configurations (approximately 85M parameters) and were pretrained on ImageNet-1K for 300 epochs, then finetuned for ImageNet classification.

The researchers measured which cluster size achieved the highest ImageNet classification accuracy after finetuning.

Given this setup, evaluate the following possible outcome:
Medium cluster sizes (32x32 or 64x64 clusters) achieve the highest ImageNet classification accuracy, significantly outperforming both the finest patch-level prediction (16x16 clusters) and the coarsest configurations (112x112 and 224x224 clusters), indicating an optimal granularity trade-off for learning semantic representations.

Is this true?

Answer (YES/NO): NO